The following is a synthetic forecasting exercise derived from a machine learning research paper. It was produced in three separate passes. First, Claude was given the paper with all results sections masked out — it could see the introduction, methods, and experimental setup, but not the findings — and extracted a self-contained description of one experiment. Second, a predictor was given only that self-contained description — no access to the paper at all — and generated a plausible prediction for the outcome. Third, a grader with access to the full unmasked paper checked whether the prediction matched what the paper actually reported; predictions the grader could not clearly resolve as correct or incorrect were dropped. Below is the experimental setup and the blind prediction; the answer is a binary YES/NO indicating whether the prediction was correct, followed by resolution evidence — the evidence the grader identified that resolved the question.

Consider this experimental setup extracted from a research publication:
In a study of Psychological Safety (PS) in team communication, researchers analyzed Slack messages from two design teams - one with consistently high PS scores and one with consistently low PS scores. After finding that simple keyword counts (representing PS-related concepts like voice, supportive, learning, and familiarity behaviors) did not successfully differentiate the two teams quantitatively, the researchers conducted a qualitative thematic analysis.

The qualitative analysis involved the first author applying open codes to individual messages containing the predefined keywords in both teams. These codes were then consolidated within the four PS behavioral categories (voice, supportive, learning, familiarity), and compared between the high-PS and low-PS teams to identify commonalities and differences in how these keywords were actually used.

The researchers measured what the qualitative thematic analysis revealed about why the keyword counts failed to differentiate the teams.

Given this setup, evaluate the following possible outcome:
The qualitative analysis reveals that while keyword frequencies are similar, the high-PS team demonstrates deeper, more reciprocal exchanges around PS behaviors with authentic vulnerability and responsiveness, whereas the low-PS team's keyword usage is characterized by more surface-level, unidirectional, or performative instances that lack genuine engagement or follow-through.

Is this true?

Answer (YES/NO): NO